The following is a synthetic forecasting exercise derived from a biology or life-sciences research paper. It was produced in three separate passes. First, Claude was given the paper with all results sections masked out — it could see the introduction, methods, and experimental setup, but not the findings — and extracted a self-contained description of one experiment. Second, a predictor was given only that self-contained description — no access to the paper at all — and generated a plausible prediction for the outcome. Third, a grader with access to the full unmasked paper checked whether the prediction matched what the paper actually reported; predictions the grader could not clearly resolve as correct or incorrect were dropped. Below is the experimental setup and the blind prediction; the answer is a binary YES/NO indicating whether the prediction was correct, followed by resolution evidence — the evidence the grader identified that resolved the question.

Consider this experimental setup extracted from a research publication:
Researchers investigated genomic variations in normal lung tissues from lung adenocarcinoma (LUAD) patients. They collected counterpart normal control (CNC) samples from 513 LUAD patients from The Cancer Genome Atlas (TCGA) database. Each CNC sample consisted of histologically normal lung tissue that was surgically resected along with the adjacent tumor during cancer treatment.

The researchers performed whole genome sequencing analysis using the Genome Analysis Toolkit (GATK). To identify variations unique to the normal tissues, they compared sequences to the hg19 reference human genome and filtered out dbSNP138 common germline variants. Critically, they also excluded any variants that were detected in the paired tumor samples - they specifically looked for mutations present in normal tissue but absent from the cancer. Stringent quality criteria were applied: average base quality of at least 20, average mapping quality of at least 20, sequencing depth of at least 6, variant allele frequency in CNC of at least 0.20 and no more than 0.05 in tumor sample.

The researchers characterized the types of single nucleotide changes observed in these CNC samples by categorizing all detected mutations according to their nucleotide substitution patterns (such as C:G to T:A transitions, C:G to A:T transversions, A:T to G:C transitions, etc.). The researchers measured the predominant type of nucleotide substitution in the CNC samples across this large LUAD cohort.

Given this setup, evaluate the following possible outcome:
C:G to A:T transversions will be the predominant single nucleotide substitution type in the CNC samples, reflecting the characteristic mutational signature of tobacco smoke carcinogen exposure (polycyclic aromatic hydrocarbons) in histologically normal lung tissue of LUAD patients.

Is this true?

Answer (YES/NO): NO